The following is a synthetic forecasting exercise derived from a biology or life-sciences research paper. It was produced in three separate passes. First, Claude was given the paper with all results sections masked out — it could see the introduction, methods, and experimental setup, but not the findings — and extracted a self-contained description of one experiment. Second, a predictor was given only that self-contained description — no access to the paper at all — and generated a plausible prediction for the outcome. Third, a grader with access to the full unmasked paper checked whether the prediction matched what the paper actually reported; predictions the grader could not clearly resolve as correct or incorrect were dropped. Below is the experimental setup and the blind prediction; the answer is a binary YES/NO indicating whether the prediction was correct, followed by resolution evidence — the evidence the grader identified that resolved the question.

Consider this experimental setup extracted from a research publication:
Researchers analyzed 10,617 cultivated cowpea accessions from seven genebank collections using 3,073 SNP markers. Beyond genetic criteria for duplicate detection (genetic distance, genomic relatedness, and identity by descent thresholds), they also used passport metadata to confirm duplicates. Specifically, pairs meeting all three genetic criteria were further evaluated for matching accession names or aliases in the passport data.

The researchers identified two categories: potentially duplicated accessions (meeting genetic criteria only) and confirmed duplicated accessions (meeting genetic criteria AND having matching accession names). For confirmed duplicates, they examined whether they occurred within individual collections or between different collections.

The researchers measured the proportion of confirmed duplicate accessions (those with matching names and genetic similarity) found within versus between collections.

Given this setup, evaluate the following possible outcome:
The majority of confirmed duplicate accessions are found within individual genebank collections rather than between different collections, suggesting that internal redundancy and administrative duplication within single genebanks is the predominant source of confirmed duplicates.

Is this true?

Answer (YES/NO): NO